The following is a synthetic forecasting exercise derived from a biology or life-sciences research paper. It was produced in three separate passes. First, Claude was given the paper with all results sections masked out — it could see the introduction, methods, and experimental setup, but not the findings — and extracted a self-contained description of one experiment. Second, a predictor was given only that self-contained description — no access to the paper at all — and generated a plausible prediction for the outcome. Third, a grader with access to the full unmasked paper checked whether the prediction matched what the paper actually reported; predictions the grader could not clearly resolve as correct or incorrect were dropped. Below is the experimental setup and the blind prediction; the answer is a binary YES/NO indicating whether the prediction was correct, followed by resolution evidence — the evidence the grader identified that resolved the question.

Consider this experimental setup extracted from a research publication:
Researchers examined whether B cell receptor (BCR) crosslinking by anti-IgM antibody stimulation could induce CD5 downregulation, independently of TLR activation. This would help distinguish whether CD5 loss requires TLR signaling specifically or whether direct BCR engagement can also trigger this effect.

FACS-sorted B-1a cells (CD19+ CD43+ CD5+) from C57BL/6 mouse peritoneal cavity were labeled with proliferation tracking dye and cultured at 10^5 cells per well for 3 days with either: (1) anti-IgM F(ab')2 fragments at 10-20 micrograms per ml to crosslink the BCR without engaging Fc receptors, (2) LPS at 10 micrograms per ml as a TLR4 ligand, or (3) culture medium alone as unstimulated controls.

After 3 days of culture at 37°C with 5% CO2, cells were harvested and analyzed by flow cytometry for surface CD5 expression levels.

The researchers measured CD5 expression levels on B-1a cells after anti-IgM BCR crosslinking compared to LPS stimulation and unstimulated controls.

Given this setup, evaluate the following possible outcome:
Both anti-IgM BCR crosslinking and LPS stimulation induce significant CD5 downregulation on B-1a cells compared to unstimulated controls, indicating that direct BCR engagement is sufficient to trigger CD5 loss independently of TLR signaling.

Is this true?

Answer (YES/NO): NO